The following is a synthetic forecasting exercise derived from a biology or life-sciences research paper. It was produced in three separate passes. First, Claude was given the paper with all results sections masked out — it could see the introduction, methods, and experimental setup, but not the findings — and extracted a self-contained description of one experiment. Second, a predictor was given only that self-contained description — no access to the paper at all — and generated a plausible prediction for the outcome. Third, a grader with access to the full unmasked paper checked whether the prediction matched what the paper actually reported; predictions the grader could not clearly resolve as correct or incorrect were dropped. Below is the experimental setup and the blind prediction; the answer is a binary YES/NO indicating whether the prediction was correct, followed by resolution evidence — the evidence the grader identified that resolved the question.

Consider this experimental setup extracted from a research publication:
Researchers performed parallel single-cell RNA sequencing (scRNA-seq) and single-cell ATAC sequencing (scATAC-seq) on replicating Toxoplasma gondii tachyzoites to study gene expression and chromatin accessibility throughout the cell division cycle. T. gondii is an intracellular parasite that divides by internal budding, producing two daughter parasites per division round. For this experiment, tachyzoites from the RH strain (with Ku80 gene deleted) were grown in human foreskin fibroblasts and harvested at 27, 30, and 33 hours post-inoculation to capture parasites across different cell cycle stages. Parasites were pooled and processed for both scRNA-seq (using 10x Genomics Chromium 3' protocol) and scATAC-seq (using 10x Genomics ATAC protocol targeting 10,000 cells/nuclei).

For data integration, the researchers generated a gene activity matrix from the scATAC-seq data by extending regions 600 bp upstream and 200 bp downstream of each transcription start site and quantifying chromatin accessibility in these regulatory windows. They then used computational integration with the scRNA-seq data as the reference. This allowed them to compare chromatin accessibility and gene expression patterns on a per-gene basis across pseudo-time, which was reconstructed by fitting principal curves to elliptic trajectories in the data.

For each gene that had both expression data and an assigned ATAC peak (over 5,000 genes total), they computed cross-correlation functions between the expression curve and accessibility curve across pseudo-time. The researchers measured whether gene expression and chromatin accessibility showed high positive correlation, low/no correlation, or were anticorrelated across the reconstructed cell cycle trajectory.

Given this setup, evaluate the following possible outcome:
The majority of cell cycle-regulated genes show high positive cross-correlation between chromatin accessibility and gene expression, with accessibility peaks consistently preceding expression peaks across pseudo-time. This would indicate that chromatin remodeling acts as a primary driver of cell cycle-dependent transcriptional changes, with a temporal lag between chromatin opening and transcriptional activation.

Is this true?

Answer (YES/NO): NO